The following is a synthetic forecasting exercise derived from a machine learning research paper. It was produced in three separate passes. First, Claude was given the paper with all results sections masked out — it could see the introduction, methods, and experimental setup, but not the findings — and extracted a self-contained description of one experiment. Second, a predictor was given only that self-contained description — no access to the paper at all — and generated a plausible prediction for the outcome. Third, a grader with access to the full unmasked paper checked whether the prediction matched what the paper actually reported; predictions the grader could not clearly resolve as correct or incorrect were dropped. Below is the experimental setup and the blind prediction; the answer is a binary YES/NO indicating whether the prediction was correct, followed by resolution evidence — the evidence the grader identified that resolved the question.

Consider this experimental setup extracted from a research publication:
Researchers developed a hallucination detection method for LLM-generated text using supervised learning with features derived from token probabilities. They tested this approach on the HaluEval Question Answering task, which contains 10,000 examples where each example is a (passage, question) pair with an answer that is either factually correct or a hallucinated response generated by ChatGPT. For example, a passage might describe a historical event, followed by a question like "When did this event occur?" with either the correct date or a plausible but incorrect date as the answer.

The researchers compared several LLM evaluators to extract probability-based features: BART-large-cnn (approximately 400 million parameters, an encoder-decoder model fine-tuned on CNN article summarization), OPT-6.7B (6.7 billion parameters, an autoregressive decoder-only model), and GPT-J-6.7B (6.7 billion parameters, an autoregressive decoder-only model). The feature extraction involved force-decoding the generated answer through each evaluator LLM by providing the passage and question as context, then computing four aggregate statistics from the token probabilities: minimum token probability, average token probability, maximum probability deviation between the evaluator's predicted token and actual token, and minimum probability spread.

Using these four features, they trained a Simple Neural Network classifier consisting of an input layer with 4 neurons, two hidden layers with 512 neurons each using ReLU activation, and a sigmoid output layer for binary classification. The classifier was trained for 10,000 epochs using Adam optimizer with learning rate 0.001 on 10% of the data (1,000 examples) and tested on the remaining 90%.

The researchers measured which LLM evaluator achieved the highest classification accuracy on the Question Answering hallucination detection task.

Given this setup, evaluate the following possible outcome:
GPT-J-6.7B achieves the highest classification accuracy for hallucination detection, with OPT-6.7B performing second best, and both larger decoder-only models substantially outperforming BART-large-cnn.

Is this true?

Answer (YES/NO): NO